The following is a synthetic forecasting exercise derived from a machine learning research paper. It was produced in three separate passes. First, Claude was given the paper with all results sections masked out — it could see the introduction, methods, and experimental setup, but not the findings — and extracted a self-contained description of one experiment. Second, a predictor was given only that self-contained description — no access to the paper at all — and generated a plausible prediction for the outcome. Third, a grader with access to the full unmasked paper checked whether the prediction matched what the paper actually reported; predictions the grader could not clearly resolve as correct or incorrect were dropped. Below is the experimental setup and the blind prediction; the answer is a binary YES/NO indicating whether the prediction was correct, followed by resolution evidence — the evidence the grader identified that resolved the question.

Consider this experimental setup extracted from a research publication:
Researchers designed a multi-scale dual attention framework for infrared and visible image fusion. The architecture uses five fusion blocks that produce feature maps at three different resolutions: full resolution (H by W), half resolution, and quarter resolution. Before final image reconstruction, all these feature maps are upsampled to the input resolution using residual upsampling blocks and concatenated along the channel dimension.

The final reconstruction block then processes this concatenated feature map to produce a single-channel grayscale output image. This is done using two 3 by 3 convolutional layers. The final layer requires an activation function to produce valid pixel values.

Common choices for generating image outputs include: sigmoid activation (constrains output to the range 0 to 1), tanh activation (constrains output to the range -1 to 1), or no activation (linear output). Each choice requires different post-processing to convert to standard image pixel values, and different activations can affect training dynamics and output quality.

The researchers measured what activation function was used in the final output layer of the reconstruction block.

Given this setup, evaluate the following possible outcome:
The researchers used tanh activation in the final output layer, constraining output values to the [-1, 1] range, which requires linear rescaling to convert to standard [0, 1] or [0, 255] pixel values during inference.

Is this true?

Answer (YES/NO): YES